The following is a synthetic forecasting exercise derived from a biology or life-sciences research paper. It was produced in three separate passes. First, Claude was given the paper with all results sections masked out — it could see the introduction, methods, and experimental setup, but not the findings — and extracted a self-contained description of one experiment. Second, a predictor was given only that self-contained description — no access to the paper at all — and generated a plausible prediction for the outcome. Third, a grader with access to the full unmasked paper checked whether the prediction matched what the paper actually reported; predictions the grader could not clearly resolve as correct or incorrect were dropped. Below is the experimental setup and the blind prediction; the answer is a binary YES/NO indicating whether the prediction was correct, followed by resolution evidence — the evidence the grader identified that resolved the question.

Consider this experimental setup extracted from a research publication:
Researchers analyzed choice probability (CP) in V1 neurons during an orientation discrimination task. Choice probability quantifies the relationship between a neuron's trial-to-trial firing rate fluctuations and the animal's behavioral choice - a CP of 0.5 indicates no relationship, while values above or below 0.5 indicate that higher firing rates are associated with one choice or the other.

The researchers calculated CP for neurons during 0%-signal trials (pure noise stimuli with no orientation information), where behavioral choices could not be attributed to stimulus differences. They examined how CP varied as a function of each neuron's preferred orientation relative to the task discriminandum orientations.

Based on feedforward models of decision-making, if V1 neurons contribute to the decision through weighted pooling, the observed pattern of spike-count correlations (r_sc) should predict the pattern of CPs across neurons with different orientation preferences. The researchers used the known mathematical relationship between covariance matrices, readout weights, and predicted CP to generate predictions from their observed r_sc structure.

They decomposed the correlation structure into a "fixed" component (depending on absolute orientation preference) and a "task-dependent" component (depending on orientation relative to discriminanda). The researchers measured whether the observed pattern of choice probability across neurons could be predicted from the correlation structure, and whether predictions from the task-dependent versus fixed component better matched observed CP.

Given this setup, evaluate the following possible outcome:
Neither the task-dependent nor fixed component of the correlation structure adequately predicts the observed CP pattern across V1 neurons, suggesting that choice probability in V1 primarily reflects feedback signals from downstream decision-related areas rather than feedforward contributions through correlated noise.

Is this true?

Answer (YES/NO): NO